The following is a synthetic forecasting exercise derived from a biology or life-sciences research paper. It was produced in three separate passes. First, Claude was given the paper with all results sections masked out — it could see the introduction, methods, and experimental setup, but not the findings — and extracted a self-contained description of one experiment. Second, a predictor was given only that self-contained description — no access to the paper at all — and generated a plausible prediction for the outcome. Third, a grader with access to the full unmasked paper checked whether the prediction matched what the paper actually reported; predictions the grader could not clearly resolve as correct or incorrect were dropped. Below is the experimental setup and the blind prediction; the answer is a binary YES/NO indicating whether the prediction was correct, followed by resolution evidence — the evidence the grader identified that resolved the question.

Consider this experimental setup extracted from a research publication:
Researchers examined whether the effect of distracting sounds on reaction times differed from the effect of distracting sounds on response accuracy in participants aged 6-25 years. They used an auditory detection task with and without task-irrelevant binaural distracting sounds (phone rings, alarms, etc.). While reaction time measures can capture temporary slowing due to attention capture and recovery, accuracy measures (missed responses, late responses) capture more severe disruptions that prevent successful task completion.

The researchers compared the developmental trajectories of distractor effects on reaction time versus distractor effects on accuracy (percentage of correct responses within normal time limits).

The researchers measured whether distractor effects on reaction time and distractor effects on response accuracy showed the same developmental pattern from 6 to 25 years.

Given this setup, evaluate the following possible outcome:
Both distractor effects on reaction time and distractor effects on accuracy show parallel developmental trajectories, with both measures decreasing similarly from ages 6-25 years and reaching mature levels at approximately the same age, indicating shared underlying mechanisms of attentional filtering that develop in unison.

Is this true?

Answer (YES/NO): NO